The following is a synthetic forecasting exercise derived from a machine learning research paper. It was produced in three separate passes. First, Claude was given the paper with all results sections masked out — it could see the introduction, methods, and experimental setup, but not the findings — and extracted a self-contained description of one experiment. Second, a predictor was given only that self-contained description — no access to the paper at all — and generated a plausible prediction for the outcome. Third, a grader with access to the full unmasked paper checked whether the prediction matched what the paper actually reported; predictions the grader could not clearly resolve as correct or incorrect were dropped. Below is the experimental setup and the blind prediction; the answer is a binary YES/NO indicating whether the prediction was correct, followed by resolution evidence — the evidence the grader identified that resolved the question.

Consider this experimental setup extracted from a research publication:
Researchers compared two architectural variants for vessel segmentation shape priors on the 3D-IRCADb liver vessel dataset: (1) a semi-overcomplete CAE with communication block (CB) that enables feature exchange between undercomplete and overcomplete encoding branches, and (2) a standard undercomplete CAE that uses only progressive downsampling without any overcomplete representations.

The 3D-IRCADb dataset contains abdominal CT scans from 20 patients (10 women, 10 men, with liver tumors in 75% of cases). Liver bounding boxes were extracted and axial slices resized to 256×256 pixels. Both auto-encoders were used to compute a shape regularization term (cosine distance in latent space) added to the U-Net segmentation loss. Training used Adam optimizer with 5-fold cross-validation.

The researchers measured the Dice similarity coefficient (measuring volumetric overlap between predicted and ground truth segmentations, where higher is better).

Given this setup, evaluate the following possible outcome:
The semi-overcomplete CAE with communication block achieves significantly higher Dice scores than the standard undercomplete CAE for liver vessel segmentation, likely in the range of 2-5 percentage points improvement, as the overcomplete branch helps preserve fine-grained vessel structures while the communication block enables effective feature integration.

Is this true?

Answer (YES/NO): NO